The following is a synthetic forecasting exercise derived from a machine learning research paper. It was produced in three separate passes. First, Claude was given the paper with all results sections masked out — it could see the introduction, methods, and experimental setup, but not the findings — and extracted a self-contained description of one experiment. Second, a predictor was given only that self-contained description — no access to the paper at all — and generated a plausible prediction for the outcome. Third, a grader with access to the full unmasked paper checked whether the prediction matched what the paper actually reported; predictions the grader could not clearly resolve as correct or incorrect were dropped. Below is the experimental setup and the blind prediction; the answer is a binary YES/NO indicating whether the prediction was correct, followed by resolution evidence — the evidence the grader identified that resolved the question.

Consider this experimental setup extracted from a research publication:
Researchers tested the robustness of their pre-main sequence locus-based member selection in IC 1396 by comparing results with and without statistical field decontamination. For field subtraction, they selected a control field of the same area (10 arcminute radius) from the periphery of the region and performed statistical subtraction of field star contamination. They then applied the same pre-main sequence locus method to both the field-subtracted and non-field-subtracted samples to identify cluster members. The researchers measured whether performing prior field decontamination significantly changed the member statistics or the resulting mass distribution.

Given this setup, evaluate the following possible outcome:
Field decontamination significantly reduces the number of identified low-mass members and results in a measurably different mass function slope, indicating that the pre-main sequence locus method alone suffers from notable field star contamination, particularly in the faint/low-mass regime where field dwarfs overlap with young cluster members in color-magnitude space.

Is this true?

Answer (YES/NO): NO